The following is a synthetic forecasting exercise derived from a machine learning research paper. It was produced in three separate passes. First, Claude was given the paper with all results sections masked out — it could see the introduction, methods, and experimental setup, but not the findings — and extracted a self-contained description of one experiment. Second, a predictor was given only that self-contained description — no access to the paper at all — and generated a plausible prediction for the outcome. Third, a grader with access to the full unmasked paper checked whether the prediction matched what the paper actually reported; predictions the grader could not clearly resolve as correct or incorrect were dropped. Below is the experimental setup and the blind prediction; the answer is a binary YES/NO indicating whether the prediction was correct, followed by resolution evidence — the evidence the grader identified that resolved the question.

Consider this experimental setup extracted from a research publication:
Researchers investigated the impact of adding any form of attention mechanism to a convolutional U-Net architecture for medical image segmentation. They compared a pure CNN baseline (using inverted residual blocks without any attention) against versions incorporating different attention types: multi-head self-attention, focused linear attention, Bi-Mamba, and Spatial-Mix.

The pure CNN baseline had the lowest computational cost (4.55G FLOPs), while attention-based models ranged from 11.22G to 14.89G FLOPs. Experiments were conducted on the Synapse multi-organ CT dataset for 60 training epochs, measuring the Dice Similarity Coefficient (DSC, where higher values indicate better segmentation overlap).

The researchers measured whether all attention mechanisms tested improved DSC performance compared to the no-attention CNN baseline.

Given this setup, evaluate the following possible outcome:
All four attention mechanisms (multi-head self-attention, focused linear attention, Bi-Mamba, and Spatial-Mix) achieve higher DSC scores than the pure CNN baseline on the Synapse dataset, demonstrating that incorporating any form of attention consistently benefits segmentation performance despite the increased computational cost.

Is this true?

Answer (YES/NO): NO